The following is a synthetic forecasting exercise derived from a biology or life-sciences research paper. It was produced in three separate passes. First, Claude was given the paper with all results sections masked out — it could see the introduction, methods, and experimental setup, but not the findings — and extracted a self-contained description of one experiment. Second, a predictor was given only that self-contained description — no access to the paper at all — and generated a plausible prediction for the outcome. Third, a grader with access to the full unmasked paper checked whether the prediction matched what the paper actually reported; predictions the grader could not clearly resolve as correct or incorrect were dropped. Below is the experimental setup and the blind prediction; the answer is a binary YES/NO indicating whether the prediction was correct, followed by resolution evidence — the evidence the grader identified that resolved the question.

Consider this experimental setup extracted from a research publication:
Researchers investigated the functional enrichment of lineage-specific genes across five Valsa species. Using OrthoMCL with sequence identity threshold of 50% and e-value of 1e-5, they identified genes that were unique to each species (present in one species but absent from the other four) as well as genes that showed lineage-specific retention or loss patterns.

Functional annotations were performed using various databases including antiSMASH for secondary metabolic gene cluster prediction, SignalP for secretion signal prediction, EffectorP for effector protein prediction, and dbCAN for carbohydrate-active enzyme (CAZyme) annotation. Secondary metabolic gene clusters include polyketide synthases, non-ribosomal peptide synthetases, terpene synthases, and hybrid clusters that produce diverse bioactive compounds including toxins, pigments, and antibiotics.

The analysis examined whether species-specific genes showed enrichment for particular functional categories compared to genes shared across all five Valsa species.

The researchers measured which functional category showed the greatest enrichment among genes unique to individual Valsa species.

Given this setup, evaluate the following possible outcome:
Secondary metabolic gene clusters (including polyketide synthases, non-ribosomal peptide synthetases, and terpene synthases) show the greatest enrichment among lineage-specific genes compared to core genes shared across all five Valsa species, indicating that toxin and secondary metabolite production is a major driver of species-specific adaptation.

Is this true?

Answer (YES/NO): YES